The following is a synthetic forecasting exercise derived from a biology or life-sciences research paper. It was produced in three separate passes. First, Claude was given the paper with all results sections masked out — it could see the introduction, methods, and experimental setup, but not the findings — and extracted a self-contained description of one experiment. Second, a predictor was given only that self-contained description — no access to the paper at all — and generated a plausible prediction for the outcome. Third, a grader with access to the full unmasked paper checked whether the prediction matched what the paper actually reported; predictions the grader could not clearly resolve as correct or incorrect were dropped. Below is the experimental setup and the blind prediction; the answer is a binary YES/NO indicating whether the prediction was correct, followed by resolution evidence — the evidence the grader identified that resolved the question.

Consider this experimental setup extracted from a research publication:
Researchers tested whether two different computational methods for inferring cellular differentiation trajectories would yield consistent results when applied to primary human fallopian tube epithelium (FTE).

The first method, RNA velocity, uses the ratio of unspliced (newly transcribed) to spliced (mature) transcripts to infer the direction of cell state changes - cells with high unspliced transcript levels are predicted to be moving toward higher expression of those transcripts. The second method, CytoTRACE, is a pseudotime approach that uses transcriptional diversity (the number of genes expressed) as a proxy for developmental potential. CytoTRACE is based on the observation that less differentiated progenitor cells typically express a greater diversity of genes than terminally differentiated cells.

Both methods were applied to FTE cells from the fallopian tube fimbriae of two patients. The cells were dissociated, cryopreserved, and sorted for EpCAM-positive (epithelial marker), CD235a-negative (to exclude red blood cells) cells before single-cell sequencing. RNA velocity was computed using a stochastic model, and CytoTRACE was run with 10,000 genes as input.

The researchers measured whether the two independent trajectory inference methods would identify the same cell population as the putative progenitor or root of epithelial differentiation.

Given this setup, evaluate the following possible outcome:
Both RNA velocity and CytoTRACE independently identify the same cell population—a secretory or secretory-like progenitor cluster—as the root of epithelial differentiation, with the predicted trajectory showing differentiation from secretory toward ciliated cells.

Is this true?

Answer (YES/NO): NO